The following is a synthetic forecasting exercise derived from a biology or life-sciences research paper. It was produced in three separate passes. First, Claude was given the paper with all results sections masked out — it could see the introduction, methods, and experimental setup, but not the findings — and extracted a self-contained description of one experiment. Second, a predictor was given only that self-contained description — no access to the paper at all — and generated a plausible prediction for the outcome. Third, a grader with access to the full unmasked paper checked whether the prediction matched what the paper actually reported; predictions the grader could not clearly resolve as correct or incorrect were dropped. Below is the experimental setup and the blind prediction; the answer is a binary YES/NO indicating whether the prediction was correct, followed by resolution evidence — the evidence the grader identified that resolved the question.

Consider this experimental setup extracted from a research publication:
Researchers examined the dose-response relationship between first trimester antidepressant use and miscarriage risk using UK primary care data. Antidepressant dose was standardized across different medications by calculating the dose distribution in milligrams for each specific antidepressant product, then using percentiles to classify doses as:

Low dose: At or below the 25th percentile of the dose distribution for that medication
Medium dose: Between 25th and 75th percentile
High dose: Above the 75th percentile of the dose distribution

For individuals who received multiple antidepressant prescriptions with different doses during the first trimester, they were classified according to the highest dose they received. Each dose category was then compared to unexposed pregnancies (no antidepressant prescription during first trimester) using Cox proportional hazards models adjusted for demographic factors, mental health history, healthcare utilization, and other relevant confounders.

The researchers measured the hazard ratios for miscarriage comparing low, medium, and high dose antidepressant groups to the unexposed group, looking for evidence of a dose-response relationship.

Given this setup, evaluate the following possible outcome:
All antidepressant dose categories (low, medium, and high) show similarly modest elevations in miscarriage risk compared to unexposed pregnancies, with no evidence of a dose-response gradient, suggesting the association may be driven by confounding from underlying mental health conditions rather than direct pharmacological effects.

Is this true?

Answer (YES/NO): NO